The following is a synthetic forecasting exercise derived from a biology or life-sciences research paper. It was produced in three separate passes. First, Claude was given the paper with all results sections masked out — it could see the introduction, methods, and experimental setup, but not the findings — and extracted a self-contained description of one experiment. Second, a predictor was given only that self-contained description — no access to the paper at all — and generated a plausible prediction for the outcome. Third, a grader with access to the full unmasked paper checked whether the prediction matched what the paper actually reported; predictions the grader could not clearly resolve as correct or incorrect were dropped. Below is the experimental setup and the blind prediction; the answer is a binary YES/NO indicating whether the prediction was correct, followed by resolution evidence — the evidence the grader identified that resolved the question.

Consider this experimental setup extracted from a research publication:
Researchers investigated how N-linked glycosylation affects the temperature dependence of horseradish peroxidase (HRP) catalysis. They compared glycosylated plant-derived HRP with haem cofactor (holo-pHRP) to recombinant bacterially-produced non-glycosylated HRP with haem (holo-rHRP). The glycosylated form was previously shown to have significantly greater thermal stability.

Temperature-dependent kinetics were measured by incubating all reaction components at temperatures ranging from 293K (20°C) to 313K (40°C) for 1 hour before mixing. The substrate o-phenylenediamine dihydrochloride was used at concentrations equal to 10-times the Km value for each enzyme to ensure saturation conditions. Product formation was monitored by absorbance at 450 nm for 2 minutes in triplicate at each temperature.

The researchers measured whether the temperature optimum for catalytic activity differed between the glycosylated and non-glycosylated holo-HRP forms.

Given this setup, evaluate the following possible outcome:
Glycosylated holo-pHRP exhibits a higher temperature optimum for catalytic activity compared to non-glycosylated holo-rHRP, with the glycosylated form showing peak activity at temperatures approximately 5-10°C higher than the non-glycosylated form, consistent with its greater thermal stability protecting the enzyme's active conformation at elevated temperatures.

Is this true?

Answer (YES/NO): NO